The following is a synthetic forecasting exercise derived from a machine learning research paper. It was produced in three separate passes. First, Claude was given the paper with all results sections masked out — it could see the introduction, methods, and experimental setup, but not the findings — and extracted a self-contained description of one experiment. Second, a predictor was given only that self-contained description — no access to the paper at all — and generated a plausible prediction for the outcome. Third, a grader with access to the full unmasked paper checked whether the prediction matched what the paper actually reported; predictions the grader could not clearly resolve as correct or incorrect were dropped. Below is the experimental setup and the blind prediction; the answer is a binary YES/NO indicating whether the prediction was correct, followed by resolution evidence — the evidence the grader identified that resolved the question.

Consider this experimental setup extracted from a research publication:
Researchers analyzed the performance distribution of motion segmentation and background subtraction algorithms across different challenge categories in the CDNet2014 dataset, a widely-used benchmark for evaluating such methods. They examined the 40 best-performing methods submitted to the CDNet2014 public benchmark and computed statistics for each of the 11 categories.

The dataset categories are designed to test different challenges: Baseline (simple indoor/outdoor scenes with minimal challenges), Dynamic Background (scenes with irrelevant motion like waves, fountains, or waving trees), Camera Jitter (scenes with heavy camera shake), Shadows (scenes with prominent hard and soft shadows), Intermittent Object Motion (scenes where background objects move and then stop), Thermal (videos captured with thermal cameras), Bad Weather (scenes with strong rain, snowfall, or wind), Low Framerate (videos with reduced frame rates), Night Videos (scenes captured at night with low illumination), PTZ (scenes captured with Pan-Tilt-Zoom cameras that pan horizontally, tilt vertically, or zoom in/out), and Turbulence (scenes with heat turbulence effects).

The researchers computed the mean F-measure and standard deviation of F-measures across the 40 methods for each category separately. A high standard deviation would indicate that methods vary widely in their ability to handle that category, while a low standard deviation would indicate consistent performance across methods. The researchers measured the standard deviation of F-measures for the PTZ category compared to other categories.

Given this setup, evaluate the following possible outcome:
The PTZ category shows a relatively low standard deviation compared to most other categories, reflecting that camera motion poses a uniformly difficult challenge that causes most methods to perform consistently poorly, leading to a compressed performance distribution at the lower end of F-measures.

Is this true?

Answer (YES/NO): NO